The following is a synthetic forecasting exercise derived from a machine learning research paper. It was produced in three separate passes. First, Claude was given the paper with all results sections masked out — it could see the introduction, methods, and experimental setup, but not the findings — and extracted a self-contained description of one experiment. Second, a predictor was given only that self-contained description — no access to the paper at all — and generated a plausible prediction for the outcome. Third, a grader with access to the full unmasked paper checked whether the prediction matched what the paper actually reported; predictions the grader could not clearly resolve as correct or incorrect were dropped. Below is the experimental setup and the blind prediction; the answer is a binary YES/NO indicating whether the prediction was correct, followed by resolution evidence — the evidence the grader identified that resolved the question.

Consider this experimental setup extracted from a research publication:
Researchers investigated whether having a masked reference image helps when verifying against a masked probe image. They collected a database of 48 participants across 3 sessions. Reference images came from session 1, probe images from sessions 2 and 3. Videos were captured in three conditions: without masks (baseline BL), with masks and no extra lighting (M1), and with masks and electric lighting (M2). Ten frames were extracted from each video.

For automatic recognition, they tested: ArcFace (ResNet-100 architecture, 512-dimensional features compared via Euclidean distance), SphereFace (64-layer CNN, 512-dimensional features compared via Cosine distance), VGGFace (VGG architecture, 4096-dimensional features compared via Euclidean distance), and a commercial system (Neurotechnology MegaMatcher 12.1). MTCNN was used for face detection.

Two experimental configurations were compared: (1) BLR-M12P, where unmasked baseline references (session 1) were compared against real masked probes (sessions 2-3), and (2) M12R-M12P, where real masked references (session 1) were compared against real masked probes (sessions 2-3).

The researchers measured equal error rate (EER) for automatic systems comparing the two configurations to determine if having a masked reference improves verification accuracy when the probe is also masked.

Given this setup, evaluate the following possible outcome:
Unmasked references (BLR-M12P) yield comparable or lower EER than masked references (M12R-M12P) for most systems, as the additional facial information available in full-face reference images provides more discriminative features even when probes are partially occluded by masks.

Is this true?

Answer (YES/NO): YES